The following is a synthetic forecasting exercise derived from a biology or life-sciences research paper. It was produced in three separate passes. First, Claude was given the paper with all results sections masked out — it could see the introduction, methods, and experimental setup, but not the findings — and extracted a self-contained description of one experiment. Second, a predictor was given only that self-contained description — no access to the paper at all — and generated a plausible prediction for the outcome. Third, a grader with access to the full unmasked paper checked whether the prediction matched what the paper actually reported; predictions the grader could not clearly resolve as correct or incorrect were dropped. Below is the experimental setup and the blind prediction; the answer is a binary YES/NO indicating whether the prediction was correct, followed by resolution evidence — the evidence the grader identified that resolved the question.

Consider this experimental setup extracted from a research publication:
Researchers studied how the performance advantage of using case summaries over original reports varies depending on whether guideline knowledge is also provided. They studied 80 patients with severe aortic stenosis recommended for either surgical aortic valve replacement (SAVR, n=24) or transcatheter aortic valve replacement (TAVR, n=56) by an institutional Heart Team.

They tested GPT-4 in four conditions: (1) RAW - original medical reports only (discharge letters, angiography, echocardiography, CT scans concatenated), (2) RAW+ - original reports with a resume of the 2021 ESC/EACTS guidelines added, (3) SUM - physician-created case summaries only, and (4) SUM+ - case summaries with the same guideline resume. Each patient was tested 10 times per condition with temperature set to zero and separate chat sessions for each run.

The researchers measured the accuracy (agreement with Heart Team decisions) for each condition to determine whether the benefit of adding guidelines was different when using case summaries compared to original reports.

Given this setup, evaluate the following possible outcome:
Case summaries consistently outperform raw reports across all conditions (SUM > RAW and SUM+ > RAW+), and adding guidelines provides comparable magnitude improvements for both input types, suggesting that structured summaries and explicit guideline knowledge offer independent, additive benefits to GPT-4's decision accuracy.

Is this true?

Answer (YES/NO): NO